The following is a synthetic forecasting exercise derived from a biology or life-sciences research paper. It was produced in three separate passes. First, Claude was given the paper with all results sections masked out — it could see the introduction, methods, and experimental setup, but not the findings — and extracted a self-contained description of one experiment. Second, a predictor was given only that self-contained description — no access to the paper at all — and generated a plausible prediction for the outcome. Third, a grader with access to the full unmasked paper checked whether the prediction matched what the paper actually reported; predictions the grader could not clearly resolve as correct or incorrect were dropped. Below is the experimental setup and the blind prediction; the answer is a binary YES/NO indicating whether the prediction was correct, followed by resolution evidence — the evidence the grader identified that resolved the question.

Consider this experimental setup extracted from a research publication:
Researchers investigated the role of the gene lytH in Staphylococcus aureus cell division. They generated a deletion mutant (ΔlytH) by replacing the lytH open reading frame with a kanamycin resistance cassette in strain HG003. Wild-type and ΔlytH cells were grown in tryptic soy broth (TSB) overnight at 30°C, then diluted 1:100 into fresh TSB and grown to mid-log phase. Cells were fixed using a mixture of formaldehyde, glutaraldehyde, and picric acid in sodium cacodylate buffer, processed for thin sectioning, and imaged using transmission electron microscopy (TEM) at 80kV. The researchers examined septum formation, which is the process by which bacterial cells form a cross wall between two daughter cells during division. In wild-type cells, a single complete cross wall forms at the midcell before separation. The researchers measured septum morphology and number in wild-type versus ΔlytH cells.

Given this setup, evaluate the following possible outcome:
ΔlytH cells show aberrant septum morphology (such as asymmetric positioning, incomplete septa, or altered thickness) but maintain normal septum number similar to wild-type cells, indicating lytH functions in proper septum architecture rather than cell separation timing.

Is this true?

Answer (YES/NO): NO